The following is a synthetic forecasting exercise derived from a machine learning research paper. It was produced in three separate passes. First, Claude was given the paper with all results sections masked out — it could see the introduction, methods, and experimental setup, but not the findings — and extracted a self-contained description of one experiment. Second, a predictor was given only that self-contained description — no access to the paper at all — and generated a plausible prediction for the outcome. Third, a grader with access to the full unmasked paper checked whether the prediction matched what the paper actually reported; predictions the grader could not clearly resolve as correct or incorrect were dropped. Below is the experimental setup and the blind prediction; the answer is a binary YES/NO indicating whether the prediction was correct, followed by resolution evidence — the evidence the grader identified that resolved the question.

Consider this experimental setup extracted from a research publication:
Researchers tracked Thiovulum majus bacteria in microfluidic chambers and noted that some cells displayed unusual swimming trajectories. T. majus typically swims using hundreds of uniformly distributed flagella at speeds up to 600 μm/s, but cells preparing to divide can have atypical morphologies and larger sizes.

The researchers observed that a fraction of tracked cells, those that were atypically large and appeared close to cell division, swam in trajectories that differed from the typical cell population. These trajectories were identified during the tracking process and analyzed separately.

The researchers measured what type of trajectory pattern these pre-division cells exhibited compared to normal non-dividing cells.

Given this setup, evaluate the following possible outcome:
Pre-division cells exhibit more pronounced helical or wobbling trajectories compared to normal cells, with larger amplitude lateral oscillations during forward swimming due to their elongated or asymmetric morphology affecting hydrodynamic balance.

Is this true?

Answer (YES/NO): NO